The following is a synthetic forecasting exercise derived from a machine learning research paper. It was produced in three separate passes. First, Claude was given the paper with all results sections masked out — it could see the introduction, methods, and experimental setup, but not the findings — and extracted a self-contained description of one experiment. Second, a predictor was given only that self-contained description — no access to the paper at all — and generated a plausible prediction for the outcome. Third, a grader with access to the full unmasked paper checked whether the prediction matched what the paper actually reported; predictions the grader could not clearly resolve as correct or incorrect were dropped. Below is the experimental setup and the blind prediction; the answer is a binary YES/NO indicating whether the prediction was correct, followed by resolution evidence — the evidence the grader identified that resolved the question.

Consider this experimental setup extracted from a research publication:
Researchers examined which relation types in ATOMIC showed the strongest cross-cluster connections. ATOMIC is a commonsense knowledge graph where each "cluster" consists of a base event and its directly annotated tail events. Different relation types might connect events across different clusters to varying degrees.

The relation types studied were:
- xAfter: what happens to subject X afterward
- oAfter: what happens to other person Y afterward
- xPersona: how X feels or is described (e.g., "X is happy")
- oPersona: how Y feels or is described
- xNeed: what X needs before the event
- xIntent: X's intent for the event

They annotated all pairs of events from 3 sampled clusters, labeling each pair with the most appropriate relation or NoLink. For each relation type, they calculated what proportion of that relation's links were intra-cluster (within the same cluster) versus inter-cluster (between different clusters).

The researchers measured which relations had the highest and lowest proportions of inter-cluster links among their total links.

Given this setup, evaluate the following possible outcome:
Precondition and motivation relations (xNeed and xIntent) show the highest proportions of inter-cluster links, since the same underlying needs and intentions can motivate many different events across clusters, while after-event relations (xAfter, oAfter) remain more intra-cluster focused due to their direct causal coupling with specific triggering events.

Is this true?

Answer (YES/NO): NO